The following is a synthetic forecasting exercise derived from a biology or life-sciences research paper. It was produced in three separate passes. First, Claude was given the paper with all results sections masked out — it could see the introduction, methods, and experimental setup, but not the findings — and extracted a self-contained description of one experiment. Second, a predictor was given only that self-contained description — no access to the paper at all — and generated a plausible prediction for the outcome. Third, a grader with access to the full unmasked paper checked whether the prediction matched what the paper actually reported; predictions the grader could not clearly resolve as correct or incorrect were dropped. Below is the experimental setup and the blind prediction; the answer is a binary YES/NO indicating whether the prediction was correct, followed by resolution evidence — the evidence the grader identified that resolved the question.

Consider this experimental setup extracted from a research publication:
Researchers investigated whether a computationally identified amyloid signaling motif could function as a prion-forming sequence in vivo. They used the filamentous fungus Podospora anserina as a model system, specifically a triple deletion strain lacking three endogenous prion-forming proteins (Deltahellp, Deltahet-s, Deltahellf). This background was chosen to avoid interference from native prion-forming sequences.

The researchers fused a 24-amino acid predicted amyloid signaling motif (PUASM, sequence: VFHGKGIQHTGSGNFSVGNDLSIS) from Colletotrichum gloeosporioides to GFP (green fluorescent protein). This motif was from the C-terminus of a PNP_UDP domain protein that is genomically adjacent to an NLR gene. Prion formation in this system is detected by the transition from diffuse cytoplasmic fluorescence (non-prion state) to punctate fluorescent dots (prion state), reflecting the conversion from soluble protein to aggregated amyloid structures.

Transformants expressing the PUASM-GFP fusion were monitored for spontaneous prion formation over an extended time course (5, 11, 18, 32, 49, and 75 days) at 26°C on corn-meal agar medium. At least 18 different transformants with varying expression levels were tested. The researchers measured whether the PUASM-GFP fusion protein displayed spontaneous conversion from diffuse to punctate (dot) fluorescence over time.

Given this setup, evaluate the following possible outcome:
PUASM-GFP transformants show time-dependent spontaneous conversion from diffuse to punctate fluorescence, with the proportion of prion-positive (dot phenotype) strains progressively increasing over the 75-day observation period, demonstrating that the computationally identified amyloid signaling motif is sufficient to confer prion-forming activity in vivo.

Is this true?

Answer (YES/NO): NO